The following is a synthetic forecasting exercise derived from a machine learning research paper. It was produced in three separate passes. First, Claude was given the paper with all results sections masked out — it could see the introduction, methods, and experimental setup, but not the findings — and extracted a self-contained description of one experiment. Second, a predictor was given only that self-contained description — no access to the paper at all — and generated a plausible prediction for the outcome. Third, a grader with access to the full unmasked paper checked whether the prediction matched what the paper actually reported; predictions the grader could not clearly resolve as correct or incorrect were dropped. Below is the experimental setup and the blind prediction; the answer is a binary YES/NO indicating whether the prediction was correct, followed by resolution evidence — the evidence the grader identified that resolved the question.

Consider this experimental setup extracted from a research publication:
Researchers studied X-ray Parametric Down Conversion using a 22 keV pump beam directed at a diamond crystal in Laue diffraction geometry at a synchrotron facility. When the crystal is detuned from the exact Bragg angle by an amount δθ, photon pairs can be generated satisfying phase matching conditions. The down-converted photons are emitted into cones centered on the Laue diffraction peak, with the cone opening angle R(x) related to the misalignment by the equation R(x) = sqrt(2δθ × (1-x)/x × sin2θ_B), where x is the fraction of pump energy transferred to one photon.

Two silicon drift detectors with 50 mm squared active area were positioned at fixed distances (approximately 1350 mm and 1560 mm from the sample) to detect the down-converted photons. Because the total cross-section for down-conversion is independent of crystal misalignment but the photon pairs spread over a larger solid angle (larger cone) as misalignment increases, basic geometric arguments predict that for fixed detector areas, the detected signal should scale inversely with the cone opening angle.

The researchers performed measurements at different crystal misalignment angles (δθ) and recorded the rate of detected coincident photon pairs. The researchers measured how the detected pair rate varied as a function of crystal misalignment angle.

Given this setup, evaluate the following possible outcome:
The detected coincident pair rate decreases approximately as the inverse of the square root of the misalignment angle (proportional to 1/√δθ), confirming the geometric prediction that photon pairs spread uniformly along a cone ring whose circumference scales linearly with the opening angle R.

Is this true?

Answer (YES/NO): YES